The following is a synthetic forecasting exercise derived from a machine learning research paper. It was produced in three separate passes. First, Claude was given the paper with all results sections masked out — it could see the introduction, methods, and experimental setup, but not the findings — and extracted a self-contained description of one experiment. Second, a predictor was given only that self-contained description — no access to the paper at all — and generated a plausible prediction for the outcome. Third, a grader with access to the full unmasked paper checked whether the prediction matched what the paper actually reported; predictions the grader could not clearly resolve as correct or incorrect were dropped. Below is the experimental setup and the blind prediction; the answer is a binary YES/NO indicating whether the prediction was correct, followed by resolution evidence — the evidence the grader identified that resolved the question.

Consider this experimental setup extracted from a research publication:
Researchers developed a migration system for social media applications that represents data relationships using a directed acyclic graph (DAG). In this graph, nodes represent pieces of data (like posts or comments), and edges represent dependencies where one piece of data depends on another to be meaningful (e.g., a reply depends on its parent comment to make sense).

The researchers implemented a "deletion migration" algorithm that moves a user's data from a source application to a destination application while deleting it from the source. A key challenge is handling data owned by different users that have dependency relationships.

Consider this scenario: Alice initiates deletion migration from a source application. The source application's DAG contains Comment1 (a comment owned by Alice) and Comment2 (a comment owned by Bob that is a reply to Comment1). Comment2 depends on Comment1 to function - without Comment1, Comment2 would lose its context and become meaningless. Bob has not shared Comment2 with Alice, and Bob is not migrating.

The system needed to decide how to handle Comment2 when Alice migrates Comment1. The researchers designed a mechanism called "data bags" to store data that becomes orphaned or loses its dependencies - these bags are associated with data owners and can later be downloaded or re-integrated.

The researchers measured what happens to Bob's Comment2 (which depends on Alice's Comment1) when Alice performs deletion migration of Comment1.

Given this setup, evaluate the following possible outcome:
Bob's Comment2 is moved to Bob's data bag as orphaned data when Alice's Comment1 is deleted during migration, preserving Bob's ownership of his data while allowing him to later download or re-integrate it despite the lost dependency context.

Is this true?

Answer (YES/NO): YES